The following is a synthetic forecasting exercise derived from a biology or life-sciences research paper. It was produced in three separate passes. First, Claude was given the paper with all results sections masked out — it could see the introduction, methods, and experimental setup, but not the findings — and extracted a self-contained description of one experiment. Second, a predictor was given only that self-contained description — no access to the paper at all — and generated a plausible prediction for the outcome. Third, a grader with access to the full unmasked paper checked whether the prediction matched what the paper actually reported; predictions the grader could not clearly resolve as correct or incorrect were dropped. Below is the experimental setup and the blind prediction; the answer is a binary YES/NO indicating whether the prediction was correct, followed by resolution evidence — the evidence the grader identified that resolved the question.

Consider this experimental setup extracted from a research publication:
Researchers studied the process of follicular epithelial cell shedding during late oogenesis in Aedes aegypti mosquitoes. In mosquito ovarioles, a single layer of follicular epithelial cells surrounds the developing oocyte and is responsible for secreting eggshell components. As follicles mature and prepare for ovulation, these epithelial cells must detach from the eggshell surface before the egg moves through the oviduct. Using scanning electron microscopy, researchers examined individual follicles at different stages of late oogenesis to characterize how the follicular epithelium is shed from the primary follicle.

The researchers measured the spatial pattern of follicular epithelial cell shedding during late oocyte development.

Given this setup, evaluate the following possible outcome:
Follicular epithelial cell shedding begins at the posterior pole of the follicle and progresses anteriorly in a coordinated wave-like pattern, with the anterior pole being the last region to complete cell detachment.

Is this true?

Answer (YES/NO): YES